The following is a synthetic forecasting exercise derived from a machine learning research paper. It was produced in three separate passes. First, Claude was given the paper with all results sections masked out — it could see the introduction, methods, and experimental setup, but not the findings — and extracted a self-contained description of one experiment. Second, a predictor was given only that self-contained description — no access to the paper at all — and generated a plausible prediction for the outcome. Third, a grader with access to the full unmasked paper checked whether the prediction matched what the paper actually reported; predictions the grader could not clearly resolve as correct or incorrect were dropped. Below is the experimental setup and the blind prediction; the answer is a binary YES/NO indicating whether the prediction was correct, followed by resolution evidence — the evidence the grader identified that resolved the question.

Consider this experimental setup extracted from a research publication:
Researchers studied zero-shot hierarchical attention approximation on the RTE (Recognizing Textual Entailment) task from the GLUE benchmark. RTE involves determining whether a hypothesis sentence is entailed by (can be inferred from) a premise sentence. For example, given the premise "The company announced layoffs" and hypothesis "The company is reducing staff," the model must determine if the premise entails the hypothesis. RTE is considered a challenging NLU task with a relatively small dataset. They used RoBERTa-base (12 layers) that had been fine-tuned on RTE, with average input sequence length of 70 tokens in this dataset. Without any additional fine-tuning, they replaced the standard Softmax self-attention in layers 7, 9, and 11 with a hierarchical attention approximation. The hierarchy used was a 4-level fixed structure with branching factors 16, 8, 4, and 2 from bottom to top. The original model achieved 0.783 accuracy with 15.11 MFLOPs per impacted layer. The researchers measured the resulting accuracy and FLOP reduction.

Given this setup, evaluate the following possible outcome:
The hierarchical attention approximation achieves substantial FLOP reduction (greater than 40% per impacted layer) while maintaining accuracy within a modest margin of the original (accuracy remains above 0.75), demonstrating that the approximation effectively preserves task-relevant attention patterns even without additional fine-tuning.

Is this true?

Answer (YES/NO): NO